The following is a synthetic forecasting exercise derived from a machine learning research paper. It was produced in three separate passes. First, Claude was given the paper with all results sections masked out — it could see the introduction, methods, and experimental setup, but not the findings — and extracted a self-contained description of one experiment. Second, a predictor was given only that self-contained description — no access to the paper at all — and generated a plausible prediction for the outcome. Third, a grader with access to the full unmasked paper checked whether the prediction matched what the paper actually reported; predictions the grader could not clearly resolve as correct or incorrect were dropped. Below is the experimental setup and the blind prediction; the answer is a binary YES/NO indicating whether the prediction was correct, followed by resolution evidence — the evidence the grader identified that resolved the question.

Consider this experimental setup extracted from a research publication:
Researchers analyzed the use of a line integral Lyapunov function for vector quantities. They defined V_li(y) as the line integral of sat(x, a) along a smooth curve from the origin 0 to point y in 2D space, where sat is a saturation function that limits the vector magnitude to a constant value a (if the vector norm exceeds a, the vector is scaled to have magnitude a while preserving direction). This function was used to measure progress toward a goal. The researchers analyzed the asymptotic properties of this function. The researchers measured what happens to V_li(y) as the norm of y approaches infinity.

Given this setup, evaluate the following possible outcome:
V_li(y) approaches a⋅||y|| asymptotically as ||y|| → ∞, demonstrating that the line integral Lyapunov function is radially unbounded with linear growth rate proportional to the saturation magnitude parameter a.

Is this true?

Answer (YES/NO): NO